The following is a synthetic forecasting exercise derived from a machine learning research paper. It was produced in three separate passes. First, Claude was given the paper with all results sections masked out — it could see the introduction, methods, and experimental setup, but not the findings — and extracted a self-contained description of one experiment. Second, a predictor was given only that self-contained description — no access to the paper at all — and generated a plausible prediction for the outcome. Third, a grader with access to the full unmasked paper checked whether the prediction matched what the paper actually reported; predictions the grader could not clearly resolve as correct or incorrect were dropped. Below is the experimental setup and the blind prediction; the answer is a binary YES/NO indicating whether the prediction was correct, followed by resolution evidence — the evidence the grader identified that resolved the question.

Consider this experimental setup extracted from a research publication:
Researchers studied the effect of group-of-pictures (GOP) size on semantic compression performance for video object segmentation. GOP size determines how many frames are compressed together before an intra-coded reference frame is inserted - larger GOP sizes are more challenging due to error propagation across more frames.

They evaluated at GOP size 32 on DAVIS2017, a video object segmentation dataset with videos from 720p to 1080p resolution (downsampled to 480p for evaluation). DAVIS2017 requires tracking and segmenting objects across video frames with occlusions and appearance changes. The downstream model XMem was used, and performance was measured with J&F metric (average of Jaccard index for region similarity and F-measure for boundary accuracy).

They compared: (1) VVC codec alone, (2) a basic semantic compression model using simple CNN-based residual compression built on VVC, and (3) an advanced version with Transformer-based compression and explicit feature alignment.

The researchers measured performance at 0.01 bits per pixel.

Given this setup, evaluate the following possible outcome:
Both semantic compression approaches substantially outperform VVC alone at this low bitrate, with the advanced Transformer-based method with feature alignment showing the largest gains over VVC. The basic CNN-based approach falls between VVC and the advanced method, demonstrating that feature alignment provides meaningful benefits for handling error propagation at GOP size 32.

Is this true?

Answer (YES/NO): NO